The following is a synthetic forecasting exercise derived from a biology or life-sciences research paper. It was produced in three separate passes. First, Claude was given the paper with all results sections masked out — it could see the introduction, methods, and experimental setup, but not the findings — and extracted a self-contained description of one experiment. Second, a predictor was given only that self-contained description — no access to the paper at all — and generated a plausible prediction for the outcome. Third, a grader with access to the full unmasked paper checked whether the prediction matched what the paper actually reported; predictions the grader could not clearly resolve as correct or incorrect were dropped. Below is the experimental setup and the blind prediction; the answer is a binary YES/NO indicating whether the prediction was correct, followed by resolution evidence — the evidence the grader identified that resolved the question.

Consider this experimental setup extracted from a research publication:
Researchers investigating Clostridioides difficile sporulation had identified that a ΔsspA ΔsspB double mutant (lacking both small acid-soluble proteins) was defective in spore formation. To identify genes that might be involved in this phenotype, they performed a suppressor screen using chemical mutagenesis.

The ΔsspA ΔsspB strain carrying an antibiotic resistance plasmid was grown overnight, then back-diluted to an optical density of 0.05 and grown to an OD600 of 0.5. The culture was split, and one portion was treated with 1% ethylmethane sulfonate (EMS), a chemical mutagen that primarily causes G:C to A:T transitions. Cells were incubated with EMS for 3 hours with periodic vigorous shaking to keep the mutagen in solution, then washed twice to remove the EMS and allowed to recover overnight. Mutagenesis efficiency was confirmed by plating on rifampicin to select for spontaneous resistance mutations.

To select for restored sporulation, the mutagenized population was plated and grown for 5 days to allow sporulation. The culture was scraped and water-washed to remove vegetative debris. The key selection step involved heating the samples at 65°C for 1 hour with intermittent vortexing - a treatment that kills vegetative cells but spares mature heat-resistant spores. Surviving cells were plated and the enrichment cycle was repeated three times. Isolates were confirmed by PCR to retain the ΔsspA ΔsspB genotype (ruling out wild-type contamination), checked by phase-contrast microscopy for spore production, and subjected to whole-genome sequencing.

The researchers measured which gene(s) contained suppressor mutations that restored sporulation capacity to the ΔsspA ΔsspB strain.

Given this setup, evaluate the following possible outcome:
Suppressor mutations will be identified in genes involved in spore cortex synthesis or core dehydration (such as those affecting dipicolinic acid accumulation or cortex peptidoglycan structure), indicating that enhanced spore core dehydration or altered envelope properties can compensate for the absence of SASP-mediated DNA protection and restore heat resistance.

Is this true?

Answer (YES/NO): NO